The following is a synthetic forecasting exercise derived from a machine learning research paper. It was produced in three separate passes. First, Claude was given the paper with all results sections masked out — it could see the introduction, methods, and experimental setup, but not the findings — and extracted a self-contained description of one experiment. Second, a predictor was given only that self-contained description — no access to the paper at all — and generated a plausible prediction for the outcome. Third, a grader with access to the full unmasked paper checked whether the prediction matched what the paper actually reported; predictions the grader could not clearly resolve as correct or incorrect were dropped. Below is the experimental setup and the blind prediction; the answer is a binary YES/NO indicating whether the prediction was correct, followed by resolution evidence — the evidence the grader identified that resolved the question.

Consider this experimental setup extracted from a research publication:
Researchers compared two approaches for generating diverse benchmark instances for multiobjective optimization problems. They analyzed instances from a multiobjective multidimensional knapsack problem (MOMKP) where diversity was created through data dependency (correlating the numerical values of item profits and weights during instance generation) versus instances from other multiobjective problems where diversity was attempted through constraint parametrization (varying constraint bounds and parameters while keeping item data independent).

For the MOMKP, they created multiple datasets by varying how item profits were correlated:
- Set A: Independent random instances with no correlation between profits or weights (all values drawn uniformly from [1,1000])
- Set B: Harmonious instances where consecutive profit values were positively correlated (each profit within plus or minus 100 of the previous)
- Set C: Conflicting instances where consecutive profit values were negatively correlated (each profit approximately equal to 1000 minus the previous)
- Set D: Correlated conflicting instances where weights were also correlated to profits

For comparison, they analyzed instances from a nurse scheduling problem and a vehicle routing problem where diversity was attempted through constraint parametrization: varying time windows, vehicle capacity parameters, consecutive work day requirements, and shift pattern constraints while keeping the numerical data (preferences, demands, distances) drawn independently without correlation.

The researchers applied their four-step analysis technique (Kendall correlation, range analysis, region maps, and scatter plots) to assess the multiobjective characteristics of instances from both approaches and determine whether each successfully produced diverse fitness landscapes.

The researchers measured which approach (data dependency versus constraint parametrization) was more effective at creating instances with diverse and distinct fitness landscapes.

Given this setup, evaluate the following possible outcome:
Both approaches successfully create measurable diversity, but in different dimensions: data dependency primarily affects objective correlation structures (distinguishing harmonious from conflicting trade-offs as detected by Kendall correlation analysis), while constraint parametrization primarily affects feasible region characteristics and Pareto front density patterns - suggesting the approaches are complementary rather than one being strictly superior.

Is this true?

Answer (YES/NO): NO